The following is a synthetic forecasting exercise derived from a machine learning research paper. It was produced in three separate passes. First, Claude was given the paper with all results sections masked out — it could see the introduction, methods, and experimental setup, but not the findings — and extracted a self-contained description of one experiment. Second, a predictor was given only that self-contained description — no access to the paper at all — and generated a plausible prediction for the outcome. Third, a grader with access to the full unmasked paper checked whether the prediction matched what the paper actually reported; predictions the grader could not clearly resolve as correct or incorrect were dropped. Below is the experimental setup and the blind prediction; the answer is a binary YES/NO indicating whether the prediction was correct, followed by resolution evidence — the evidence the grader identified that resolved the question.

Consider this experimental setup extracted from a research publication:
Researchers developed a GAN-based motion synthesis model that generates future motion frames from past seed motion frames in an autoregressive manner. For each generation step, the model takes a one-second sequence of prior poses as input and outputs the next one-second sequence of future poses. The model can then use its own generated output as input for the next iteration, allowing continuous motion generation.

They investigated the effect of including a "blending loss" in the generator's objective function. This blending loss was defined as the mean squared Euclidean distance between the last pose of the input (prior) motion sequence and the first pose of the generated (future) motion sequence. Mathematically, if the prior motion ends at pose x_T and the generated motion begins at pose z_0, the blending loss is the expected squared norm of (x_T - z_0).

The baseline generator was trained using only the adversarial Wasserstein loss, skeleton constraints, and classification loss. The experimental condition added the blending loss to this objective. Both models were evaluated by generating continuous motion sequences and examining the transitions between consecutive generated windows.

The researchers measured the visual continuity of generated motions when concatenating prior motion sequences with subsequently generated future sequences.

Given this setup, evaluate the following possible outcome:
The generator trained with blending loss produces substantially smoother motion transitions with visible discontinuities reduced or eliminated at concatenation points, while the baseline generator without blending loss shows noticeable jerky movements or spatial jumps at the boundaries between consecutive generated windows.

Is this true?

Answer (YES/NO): YES